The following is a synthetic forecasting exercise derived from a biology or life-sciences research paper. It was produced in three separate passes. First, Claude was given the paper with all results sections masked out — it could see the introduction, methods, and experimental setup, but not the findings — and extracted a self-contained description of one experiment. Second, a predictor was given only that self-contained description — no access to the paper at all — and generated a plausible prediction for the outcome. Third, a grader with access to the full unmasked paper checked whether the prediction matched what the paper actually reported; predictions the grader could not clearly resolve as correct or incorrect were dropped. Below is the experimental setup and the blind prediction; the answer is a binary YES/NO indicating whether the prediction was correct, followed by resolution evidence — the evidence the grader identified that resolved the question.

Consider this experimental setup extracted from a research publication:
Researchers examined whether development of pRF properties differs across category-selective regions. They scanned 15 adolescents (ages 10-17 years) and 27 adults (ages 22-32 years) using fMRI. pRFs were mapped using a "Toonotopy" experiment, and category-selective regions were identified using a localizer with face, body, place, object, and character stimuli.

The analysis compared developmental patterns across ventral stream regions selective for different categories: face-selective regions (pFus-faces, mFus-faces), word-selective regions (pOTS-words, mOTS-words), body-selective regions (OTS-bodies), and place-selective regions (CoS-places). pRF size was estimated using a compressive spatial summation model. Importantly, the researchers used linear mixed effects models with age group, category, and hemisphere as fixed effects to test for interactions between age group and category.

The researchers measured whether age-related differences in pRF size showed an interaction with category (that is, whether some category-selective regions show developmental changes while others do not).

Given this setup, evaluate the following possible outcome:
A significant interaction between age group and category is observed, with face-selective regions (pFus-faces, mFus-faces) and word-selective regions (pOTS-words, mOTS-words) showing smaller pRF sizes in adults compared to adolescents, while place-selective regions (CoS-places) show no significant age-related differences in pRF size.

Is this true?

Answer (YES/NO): NO